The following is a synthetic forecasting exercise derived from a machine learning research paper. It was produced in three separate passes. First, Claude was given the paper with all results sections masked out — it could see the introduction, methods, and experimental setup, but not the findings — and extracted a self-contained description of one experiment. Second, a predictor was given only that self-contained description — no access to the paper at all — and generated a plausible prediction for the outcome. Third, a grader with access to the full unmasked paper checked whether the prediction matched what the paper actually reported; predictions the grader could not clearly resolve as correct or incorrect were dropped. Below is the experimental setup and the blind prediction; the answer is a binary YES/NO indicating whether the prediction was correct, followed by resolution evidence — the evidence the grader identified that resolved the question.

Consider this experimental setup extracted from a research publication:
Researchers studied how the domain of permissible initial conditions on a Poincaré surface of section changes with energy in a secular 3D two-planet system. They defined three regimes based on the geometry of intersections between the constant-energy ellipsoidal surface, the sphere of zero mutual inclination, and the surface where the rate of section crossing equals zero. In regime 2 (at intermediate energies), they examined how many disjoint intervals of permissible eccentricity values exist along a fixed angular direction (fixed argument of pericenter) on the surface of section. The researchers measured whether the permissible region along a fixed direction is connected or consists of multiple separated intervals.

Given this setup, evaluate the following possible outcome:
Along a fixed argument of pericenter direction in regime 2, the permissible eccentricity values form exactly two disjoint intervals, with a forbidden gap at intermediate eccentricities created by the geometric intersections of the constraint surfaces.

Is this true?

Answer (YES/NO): YES